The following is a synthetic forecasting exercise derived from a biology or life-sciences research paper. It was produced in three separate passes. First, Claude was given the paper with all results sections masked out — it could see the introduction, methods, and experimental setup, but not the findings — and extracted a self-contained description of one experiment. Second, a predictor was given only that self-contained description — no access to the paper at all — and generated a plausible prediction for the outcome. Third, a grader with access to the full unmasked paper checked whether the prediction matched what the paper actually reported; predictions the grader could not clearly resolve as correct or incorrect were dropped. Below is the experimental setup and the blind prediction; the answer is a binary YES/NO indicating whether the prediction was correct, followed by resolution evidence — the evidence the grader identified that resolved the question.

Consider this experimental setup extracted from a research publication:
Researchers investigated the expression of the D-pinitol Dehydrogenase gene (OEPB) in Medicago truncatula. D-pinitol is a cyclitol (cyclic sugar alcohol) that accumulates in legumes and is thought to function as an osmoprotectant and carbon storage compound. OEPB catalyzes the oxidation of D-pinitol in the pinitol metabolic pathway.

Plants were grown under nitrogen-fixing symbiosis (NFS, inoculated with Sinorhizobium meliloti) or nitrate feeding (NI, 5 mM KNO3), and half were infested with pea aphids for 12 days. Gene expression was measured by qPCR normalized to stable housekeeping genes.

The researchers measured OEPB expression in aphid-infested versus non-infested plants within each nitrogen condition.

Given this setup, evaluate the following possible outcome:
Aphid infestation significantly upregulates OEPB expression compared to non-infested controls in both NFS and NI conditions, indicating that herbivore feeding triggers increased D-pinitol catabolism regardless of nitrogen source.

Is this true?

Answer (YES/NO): NO